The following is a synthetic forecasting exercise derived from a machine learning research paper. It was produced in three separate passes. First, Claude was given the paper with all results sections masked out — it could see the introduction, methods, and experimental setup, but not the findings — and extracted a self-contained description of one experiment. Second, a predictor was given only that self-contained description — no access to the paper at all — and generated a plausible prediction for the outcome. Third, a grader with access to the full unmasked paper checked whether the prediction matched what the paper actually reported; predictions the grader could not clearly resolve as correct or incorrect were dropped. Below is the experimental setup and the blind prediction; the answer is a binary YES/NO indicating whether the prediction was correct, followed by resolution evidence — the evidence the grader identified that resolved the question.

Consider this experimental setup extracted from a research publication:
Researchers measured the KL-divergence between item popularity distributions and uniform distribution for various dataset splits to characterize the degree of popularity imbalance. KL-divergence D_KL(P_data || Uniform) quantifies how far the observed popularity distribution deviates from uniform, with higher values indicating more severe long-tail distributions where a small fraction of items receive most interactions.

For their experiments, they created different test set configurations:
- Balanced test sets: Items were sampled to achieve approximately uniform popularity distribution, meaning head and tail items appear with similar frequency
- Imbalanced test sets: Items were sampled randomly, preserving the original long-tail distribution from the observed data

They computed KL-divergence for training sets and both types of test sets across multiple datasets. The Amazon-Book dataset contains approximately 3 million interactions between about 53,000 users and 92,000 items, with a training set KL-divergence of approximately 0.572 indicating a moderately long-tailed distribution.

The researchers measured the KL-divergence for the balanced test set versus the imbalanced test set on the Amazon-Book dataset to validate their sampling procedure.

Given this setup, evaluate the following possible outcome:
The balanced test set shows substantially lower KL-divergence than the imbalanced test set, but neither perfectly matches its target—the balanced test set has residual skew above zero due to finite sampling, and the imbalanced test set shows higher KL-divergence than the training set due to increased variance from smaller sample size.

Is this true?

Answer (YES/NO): NO